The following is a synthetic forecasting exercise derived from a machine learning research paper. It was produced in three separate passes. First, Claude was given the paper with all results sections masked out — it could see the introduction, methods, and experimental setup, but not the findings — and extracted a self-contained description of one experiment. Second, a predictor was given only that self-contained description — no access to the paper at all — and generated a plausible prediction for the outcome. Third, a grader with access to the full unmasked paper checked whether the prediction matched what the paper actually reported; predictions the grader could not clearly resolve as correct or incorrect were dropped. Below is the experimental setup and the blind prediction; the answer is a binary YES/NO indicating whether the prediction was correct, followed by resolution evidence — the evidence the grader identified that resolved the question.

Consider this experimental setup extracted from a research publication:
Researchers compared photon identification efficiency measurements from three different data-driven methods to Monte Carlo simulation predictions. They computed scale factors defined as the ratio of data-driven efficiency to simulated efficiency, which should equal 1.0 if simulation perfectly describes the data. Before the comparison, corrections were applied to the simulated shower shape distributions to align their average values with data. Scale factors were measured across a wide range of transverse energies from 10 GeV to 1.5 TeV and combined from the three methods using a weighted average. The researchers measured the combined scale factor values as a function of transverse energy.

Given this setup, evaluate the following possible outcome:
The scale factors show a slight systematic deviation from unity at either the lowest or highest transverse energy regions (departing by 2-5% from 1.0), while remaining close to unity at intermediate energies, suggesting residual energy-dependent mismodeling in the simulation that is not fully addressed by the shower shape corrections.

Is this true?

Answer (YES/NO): NO